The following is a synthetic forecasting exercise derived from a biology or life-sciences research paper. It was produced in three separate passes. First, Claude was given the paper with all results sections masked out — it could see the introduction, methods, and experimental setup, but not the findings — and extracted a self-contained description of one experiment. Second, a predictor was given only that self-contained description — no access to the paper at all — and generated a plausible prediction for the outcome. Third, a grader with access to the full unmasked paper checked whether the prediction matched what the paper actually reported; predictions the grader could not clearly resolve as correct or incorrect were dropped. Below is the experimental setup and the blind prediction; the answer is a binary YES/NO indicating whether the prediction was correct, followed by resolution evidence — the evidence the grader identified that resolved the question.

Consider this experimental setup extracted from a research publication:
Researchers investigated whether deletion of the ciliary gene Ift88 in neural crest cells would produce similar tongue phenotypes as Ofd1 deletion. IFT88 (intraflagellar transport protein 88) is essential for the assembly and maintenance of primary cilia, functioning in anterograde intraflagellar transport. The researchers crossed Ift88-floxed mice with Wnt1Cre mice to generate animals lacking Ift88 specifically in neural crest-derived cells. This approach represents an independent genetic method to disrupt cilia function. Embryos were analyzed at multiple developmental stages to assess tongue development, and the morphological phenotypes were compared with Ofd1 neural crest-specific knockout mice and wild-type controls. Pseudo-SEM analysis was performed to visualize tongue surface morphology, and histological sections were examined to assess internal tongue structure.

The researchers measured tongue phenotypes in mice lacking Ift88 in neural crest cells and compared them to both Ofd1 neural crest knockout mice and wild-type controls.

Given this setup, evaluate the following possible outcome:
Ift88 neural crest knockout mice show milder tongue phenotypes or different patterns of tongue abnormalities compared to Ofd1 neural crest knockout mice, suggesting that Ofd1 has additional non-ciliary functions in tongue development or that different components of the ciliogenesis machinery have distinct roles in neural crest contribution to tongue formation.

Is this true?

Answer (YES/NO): NO